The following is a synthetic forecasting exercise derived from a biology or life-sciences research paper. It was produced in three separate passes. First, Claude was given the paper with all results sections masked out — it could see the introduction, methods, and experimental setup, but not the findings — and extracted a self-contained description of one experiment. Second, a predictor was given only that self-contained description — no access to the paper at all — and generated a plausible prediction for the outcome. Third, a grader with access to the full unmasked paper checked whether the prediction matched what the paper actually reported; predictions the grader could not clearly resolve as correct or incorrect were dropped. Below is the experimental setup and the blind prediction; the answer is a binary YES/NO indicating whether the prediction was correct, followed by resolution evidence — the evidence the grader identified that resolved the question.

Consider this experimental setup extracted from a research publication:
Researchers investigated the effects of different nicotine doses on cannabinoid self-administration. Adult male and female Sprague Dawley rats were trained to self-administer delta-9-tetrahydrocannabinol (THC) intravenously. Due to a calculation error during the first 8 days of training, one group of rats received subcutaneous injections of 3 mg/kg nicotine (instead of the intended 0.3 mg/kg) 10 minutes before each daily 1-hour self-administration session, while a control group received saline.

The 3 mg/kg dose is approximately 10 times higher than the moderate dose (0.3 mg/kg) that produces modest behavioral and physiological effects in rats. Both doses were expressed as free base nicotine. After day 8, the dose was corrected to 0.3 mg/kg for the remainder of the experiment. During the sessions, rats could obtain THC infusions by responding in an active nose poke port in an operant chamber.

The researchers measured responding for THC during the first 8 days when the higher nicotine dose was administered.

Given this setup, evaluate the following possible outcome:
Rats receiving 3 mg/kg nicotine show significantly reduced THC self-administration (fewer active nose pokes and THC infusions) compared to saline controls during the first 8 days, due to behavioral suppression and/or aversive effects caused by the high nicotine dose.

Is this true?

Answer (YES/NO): YES